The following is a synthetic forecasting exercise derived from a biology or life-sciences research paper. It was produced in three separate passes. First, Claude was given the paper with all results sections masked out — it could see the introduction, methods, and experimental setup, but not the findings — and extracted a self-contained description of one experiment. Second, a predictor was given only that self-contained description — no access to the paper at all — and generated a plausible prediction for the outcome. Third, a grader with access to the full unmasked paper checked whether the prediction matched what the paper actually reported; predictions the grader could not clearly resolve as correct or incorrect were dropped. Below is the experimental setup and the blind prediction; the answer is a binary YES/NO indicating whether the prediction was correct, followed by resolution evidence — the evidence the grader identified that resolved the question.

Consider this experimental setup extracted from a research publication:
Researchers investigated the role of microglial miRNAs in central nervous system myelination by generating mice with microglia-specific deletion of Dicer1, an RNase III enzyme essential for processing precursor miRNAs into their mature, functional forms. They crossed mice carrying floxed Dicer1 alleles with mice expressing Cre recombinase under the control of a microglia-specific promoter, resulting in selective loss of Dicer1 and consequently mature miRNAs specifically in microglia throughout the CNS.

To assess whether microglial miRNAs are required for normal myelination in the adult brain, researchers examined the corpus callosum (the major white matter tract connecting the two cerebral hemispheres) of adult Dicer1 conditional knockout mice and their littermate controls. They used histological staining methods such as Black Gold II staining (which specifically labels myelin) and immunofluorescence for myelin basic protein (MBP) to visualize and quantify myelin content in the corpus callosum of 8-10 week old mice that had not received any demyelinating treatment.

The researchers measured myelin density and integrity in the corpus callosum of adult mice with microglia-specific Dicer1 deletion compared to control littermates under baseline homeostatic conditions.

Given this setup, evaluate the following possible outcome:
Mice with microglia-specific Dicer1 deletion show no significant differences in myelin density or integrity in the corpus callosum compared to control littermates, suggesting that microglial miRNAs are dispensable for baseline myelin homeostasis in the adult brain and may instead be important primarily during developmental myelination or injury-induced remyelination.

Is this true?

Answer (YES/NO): YES